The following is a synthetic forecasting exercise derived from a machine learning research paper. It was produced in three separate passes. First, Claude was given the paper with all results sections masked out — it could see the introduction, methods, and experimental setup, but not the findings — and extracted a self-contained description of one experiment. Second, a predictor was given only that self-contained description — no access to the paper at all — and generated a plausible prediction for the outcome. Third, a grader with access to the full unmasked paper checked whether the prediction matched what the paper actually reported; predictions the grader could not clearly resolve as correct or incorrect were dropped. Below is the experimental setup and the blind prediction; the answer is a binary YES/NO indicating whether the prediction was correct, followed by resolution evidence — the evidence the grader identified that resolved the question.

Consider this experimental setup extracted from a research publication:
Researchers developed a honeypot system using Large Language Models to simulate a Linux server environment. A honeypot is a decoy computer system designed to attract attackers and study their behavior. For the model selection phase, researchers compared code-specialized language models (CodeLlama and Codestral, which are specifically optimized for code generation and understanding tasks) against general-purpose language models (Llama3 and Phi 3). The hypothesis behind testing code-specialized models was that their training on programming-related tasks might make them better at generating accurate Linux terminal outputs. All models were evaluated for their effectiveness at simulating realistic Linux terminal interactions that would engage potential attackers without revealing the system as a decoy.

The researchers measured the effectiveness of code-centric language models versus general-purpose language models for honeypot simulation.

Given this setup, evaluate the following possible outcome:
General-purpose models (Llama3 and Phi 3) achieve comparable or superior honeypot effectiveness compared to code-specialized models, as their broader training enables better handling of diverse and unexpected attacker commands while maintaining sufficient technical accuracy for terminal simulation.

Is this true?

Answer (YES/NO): YES